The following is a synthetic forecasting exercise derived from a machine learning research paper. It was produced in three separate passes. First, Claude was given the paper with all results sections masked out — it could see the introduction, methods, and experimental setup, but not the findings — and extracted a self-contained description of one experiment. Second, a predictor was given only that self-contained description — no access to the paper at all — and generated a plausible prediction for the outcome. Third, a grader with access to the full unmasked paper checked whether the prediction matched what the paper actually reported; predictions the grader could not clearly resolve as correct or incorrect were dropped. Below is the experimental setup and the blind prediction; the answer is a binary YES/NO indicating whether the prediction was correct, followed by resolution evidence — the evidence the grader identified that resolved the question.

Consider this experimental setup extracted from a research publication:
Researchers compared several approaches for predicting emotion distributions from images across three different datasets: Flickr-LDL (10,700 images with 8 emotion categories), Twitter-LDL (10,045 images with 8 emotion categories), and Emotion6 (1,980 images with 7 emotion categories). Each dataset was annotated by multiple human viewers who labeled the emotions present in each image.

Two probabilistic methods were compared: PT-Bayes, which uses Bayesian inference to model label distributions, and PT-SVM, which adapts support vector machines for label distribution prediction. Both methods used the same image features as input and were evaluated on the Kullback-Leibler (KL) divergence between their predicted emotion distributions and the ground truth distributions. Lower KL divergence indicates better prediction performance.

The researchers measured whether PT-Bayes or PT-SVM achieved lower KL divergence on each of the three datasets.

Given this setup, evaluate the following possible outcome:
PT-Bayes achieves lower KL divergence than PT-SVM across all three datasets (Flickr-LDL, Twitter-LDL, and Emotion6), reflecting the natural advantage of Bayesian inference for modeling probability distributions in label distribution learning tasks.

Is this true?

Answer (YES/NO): NO